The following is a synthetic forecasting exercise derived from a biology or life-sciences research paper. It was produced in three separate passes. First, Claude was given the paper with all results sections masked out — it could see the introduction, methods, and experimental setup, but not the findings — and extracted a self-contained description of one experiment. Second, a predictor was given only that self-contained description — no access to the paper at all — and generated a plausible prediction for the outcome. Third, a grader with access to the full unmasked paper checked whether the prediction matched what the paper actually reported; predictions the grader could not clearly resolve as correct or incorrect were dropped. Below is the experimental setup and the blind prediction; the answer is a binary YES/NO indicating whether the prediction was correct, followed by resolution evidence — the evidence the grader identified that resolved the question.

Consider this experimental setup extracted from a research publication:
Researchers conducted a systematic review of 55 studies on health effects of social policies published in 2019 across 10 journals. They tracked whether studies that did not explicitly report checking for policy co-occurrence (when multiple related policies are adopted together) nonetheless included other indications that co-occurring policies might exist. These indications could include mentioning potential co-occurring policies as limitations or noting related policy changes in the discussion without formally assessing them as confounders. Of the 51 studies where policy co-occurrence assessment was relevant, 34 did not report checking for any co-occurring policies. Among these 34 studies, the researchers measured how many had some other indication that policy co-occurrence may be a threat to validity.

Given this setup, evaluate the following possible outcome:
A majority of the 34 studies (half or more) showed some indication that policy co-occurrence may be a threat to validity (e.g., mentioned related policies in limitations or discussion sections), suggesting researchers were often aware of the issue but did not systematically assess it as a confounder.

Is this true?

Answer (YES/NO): NO